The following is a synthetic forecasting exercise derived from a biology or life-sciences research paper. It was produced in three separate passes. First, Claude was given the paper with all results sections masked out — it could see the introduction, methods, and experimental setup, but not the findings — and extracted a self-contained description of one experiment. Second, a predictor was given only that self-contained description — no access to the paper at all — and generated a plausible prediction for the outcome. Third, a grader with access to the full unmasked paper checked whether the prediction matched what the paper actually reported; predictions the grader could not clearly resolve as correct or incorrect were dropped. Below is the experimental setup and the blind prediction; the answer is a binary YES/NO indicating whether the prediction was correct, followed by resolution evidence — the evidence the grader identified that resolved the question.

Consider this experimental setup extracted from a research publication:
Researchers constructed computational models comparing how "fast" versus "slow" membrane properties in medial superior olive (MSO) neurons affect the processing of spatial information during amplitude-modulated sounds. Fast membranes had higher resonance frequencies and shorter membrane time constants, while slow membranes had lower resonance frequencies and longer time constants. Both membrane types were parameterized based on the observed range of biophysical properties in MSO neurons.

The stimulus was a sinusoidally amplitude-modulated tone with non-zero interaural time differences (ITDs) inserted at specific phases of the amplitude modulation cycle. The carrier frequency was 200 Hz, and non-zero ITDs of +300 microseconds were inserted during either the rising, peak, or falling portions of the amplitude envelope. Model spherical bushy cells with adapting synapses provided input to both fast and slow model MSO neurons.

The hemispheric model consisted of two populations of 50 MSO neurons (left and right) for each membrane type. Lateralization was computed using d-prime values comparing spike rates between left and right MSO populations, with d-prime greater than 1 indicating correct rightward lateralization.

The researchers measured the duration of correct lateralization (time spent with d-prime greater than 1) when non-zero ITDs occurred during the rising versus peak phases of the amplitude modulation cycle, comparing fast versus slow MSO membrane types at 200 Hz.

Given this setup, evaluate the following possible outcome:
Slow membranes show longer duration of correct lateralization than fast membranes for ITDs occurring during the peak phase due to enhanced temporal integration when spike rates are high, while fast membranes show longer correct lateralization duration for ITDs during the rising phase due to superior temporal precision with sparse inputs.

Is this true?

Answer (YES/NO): NO